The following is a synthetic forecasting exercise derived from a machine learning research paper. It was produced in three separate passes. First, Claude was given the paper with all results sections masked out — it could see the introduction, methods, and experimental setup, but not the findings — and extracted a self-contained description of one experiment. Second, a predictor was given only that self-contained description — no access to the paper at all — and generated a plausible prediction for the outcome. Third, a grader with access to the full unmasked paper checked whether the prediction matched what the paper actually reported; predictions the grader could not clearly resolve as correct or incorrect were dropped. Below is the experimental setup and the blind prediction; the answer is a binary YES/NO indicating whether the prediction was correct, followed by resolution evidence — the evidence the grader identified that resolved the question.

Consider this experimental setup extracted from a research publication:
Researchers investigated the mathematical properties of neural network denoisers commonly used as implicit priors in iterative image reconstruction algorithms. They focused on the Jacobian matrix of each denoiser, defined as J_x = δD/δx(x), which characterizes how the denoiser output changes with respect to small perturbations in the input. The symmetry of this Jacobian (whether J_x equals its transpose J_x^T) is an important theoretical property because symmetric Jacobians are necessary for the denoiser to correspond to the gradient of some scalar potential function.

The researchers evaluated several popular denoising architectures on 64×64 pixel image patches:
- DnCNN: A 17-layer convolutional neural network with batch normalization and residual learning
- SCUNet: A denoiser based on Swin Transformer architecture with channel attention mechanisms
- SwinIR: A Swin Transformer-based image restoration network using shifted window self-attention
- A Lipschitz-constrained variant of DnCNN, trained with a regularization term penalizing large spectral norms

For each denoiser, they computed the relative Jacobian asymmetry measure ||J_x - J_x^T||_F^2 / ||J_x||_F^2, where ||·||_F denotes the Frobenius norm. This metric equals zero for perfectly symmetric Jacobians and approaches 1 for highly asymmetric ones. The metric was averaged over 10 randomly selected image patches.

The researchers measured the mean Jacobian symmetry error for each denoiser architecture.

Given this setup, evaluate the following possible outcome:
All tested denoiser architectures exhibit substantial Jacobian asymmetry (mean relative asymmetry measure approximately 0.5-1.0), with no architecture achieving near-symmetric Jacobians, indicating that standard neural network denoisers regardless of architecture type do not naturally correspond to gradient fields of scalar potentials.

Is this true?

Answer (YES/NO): NO